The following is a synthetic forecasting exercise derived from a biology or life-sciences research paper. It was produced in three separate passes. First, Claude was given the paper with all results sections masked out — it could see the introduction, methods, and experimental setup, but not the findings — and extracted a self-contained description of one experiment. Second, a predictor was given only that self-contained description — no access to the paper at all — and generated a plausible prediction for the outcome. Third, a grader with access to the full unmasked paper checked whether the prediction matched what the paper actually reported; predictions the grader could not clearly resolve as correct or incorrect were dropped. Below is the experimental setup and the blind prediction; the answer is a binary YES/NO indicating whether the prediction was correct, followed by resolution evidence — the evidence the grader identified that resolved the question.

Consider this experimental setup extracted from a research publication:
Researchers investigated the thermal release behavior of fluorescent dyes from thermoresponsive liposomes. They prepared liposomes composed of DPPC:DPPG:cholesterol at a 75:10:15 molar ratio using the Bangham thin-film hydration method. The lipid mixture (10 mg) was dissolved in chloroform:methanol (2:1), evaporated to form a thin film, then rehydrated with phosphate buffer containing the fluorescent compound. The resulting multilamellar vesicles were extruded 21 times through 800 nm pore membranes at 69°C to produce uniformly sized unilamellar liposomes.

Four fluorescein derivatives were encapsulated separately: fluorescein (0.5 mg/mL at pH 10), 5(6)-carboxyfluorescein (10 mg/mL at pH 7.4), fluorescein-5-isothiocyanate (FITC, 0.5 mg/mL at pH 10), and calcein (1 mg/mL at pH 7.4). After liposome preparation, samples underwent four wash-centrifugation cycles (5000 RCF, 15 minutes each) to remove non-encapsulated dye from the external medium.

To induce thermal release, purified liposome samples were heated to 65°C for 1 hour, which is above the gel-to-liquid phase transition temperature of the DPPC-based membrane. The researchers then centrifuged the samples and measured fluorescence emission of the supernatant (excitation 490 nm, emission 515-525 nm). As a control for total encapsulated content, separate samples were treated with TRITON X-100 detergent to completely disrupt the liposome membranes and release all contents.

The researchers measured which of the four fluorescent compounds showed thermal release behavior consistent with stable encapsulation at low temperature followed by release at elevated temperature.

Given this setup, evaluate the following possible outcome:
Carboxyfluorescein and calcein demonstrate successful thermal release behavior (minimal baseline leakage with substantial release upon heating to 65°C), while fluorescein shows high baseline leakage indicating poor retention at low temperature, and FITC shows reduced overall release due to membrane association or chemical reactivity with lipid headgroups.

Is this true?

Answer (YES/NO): NO